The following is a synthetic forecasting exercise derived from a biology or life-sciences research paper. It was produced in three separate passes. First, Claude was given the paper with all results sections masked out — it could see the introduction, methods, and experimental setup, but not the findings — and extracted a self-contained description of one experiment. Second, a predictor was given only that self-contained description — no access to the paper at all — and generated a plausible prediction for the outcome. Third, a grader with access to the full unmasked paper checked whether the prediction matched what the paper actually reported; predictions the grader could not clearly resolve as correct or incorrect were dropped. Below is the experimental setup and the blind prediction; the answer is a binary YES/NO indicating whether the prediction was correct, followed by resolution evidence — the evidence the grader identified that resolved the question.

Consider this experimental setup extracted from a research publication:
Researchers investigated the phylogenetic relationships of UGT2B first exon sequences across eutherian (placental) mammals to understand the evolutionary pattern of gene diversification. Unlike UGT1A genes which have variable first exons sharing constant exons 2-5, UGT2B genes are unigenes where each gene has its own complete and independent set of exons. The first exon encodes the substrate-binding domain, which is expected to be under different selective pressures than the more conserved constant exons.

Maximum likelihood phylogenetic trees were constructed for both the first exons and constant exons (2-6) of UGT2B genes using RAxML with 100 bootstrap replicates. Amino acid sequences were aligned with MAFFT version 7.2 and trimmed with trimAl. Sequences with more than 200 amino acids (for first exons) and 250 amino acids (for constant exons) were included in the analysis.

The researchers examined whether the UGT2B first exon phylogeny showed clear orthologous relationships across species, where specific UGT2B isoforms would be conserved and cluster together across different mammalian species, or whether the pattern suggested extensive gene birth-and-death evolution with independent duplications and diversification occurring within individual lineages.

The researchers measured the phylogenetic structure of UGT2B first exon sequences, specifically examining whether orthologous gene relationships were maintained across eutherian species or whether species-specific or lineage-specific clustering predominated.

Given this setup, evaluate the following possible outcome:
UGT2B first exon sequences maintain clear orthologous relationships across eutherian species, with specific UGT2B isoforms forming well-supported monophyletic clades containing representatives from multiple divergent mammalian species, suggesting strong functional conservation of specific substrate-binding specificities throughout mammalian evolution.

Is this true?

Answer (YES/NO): NO